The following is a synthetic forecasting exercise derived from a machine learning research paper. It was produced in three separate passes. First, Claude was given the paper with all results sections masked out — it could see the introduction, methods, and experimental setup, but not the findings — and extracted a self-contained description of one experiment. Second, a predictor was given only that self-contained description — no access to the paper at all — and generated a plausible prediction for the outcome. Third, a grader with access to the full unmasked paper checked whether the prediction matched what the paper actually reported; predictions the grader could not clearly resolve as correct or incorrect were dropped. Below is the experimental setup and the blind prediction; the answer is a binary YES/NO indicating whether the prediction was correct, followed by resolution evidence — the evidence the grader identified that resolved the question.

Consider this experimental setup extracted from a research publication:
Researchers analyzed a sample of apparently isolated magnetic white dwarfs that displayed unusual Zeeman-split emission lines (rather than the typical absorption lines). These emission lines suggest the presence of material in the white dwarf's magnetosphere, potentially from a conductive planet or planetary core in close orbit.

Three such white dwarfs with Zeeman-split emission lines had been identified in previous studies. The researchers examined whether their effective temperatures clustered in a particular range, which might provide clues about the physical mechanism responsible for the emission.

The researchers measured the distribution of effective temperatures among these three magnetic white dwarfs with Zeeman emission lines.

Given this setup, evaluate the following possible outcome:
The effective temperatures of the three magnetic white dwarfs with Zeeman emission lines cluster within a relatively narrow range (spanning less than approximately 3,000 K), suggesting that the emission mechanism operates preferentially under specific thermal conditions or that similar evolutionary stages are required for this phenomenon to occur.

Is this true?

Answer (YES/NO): YES